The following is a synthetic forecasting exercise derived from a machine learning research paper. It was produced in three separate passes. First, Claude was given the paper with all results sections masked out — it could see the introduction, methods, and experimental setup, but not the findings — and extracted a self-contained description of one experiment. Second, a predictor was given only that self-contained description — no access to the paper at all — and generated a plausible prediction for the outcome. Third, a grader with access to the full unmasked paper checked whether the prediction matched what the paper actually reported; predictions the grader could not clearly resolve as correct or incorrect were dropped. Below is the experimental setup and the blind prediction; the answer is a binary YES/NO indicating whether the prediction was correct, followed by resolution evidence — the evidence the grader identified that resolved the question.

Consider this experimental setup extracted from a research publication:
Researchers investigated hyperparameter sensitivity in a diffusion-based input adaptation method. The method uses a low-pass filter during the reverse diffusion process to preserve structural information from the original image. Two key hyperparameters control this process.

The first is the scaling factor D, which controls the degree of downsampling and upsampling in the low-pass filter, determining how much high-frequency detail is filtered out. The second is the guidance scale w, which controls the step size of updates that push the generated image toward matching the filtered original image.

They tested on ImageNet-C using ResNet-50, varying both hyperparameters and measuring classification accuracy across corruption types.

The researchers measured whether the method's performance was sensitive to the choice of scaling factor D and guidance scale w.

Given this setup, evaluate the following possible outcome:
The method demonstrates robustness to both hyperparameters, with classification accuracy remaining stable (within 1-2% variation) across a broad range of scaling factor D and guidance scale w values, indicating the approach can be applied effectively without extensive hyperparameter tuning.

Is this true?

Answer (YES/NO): NO